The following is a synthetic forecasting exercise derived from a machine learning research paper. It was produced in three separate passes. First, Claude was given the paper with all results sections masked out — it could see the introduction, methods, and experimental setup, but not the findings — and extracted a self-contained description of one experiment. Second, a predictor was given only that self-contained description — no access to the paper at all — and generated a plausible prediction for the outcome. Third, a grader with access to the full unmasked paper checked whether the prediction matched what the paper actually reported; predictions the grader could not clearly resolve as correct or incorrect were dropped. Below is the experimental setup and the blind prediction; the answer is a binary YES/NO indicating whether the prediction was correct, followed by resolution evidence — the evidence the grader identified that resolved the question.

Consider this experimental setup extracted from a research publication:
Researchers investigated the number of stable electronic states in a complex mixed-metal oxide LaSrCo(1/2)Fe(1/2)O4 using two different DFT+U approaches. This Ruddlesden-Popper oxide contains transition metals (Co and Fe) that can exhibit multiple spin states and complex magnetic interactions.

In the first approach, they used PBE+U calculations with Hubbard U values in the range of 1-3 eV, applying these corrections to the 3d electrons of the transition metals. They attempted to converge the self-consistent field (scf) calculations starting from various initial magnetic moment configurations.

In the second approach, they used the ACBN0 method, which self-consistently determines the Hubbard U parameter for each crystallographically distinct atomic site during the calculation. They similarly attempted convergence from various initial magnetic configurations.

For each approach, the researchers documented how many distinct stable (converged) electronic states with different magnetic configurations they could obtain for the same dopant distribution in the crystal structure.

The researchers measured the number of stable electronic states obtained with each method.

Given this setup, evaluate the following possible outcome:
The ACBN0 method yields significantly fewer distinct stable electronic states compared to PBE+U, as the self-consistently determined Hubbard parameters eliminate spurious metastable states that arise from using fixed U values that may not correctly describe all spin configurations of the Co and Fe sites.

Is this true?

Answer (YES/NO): YES